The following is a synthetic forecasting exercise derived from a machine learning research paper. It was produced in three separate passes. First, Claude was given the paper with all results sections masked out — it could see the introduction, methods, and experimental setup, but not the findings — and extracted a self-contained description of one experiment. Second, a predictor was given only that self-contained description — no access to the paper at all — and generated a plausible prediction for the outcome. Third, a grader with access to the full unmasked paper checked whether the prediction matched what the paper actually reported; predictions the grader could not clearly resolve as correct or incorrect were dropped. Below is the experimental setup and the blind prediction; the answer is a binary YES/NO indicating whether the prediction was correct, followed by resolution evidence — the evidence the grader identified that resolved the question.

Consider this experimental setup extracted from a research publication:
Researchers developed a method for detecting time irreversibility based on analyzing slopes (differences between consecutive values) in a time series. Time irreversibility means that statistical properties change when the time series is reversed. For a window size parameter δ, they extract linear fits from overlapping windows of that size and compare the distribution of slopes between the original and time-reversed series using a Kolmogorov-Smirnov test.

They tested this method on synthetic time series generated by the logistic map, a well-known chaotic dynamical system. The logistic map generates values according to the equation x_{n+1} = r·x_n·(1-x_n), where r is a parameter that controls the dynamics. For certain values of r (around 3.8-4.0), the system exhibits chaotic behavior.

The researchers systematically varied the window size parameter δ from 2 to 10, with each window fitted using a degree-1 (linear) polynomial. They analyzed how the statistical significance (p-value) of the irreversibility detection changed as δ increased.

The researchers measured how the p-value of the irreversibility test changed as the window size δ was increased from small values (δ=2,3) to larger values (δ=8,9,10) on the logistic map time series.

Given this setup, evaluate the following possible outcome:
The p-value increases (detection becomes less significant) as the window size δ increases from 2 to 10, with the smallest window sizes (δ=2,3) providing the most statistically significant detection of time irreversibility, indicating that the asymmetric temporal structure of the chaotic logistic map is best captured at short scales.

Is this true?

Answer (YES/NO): NO